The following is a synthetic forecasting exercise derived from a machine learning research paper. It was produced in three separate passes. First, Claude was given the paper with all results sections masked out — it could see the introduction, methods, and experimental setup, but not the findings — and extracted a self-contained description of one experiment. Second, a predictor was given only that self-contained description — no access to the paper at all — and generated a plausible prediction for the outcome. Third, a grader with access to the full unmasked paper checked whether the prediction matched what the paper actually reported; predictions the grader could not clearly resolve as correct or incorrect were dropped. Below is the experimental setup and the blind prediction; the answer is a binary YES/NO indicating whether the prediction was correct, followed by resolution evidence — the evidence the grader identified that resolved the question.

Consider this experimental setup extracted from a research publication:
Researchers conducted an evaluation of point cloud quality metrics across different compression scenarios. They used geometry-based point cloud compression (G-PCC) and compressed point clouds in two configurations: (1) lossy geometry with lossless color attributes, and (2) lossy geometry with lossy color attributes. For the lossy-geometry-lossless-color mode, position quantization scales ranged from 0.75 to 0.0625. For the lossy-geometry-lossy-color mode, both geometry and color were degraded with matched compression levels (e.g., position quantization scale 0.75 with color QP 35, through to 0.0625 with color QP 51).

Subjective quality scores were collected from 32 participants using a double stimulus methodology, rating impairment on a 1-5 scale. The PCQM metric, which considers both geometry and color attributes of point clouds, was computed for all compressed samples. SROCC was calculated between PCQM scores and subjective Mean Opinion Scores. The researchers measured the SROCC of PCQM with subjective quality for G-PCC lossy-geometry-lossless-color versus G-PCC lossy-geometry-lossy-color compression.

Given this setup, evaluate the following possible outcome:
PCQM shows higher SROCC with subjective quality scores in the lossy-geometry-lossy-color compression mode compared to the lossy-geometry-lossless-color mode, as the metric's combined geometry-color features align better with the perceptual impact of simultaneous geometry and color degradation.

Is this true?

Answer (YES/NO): YES